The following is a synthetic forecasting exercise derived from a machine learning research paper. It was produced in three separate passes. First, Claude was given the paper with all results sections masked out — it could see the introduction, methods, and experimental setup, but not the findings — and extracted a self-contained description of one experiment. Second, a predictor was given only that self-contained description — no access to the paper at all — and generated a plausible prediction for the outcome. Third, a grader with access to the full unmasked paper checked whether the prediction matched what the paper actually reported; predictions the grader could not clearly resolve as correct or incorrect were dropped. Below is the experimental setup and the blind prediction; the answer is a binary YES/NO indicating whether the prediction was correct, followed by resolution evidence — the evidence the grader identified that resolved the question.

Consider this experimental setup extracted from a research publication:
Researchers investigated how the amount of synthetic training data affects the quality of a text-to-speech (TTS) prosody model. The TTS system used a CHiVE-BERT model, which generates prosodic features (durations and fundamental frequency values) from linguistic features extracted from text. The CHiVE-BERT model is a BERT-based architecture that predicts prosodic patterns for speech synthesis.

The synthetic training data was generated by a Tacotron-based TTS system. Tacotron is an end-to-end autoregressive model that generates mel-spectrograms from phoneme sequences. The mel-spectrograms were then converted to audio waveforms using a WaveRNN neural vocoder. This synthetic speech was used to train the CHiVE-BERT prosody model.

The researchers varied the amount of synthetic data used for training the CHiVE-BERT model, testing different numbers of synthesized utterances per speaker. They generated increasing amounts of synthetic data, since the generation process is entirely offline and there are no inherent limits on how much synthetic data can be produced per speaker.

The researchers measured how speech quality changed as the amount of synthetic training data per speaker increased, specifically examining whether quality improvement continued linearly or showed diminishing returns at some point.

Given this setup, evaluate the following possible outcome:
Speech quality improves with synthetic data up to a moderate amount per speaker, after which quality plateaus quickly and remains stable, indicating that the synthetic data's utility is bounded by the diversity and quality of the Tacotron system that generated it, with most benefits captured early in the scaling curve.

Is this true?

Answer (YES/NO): NO